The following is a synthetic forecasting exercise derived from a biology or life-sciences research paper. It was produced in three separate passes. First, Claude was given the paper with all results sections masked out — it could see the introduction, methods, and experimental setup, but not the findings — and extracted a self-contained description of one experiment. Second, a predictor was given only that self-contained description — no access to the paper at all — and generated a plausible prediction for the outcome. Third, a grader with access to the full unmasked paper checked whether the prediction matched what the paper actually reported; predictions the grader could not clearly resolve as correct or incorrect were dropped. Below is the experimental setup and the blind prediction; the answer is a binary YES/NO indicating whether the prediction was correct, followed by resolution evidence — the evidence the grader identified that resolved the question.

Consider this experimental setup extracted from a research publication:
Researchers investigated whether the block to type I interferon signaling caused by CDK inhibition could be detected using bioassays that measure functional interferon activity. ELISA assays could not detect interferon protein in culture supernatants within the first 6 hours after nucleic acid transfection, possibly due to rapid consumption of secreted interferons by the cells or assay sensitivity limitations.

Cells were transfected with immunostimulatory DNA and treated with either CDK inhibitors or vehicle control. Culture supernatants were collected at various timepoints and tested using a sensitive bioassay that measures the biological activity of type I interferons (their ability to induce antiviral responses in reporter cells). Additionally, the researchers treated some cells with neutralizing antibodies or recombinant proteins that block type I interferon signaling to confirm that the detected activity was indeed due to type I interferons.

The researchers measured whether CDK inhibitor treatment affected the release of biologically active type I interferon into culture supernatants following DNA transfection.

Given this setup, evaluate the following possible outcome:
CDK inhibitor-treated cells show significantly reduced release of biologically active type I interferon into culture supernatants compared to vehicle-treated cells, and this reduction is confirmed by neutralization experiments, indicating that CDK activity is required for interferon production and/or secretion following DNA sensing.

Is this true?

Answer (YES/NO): YES